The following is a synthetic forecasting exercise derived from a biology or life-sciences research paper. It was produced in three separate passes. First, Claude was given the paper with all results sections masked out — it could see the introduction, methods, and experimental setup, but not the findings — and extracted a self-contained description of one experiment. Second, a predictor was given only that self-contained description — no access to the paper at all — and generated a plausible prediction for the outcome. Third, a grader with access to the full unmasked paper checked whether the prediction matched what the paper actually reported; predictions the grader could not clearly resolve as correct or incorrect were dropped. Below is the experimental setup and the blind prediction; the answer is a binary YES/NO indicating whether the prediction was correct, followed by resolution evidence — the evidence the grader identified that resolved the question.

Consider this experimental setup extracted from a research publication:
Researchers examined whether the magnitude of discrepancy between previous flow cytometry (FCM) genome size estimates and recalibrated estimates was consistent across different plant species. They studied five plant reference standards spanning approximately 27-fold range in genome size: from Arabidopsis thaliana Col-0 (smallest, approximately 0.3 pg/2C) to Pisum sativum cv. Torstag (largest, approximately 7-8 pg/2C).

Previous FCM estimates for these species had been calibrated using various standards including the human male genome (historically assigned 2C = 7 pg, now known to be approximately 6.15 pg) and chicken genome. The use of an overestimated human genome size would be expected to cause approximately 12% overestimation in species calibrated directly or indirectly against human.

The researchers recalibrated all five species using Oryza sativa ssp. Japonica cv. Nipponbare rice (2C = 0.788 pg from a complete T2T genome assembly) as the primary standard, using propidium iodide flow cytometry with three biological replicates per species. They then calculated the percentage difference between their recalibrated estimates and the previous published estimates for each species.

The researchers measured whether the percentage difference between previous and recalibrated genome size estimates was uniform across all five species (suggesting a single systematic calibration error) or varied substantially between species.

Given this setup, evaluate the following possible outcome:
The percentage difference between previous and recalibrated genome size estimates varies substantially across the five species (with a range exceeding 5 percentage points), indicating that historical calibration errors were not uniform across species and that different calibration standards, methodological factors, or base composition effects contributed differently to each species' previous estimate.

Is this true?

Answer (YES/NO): YES